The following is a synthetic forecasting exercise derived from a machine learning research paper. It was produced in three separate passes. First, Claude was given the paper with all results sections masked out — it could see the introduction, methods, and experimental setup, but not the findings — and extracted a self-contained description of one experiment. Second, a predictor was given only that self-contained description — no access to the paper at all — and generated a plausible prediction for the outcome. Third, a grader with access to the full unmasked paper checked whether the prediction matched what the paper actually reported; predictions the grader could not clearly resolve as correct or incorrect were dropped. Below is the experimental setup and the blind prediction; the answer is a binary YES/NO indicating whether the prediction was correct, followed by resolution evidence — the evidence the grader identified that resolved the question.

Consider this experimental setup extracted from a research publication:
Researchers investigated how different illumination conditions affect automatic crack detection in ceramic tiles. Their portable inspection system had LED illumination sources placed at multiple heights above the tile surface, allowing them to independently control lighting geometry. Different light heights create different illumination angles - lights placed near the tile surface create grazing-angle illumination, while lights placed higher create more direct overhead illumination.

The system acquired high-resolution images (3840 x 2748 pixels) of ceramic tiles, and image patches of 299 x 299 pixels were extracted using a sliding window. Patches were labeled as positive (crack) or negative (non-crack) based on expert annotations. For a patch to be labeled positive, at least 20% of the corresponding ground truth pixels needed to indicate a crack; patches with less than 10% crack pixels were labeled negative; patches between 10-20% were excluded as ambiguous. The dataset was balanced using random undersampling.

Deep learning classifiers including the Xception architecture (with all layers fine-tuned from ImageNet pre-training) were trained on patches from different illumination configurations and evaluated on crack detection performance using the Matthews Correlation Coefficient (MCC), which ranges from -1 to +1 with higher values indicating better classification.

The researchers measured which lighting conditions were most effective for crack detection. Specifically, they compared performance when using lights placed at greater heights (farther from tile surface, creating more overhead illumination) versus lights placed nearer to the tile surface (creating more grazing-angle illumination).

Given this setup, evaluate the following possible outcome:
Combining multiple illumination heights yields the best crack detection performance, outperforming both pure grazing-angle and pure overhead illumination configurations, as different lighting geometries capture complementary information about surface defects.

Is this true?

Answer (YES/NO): NO